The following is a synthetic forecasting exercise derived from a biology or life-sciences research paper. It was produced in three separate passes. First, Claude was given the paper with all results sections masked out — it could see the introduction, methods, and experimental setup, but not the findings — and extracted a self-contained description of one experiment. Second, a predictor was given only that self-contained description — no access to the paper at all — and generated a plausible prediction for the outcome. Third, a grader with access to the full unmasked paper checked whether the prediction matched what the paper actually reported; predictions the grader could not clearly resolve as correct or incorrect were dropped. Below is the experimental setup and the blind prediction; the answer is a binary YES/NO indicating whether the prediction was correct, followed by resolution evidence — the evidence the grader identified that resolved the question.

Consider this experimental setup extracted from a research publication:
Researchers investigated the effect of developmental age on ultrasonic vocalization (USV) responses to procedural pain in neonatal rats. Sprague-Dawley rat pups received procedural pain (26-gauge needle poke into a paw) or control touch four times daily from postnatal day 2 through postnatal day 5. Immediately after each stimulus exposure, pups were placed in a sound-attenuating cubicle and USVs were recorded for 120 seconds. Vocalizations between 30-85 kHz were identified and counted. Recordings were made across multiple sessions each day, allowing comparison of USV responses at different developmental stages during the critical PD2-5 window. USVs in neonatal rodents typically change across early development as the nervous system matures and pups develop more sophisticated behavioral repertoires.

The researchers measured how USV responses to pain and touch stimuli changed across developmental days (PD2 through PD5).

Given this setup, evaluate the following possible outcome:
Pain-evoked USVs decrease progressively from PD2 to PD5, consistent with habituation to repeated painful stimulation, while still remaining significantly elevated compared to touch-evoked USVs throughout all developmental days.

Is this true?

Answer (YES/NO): NO